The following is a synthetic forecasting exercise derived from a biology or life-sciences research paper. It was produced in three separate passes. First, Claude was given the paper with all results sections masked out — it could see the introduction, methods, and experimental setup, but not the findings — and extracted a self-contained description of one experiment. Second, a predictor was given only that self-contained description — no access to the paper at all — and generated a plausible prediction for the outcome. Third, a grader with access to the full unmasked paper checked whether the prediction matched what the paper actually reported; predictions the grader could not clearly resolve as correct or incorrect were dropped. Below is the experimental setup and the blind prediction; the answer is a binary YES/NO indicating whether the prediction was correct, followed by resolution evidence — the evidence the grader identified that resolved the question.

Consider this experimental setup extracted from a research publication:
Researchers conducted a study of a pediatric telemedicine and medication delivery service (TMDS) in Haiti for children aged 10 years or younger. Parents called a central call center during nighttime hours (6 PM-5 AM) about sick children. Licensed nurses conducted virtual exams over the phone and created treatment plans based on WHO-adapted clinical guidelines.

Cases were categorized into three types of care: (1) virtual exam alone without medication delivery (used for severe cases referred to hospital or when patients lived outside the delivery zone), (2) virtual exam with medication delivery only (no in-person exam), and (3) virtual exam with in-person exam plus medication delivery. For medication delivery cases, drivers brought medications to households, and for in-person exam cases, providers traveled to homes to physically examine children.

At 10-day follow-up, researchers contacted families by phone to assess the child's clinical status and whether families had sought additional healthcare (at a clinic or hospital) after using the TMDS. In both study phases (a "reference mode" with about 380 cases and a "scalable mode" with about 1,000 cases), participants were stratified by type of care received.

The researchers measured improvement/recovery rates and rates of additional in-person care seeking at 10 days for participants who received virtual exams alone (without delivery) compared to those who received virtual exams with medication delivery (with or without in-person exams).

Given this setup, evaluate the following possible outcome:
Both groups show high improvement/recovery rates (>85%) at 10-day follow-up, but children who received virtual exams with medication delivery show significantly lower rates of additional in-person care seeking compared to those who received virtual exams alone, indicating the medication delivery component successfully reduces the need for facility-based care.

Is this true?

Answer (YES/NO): NO